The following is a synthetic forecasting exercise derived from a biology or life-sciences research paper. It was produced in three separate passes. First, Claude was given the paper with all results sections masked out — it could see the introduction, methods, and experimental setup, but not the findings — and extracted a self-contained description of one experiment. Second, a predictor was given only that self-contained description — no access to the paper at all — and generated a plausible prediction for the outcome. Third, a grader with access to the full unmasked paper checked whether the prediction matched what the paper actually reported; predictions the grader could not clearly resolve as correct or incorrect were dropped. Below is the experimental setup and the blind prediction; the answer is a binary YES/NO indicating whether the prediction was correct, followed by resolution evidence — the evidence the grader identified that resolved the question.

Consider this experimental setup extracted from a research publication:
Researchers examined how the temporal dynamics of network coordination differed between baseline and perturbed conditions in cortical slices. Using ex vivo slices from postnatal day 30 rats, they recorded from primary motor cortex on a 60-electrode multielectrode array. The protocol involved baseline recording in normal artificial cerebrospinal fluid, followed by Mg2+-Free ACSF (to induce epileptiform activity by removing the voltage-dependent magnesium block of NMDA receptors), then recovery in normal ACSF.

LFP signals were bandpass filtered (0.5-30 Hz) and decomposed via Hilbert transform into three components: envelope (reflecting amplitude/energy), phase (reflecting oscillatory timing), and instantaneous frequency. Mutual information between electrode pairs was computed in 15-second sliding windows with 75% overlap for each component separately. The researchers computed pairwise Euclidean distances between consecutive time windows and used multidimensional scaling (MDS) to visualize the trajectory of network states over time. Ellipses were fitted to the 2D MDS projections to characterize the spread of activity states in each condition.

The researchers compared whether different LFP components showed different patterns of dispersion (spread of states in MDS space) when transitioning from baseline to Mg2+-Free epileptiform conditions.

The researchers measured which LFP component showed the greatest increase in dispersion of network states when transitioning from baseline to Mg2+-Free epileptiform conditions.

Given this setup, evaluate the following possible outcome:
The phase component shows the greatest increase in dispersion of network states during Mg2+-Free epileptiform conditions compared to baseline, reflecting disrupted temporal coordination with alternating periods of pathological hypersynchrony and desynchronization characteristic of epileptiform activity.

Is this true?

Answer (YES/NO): YES